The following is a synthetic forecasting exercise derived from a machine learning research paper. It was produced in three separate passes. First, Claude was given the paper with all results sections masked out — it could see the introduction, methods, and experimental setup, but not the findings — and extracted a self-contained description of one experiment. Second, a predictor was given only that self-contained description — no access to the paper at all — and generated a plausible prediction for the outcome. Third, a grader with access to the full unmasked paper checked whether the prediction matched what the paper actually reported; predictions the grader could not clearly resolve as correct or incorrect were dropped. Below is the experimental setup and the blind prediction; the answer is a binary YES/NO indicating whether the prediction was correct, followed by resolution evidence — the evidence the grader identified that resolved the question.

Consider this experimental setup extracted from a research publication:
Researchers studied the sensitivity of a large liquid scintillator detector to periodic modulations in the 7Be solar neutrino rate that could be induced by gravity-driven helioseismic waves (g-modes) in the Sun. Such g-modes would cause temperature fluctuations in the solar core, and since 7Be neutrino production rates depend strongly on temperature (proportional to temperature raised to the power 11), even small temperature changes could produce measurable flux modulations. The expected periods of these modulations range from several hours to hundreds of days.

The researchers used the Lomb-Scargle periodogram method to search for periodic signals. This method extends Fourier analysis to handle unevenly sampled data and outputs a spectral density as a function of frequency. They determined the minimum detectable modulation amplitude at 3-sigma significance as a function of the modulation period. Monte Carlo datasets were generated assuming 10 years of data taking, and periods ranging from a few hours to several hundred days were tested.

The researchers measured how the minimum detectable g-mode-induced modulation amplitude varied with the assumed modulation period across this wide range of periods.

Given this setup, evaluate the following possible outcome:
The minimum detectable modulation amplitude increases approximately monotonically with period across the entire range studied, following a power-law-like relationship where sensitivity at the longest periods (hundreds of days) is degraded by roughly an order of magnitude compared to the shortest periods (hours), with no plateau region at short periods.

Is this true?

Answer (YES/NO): NO